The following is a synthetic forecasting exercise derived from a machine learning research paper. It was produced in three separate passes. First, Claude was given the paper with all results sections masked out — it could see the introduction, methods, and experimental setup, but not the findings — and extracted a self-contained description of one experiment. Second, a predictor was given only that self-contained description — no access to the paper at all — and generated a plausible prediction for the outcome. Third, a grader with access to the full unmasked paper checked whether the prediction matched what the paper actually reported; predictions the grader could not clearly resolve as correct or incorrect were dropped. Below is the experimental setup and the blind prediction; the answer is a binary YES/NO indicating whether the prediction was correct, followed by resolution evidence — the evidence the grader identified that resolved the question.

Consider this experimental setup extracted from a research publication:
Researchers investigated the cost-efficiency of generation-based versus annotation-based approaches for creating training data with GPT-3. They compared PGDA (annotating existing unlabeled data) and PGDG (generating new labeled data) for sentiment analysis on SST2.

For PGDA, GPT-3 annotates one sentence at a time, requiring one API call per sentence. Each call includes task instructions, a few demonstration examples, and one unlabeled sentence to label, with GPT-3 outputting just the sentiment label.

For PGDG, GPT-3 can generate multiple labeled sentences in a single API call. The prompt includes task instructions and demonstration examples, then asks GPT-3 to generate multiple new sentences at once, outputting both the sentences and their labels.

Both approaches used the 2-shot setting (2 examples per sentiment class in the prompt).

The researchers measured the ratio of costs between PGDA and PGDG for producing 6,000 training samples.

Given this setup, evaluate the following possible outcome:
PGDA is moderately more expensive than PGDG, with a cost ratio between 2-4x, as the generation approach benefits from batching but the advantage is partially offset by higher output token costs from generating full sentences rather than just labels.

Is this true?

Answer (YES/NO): YES